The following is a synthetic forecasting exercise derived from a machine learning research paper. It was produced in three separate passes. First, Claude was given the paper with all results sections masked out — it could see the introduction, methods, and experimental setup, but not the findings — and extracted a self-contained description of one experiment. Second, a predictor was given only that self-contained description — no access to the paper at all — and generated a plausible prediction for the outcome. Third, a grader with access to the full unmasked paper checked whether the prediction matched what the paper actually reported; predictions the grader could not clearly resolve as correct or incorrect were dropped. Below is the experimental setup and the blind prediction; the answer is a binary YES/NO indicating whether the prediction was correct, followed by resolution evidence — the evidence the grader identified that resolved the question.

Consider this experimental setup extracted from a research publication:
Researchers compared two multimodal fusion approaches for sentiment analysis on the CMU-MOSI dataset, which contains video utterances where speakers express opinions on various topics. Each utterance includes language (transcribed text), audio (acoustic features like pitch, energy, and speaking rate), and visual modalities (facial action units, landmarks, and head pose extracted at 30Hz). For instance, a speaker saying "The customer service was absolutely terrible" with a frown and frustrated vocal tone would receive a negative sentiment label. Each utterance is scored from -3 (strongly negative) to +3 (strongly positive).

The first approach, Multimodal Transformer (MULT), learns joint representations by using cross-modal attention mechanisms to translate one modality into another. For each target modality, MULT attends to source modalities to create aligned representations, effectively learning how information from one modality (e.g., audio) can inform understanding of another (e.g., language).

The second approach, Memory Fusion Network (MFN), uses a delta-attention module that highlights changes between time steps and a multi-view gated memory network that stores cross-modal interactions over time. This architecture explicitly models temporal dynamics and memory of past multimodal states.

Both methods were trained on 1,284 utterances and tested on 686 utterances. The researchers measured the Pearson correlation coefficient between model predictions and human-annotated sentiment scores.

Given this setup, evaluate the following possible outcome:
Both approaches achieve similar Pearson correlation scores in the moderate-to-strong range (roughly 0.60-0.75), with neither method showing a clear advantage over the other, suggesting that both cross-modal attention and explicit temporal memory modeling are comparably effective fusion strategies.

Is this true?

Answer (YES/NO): NO